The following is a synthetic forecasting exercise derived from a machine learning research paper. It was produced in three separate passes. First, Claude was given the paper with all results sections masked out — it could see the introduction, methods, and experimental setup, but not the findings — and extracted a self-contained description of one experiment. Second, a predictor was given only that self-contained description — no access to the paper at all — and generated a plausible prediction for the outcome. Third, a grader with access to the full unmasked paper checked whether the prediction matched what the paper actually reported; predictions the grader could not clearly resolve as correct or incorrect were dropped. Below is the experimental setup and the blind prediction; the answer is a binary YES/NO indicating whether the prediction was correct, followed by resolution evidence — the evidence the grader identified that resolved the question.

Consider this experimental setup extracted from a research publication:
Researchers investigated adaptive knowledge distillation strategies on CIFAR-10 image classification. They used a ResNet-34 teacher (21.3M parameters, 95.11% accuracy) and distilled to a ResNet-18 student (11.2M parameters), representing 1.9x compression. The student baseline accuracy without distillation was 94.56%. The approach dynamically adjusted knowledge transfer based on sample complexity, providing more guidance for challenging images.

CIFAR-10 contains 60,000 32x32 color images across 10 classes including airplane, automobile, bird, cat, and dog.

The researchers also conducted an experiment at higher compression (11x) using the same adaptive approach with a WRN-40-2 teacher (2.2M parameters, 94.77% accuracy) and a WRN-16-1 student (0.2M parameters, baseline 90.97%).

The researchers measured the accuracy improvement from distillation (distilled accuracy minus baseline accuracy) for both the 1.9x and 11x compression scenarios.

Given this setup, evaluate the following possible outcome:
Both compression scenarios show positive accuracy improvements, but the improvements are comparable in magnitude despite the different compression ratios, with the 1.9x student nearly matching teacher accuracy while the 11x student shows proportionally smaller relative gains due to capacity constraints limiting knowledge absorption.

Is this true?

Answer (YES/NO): NO